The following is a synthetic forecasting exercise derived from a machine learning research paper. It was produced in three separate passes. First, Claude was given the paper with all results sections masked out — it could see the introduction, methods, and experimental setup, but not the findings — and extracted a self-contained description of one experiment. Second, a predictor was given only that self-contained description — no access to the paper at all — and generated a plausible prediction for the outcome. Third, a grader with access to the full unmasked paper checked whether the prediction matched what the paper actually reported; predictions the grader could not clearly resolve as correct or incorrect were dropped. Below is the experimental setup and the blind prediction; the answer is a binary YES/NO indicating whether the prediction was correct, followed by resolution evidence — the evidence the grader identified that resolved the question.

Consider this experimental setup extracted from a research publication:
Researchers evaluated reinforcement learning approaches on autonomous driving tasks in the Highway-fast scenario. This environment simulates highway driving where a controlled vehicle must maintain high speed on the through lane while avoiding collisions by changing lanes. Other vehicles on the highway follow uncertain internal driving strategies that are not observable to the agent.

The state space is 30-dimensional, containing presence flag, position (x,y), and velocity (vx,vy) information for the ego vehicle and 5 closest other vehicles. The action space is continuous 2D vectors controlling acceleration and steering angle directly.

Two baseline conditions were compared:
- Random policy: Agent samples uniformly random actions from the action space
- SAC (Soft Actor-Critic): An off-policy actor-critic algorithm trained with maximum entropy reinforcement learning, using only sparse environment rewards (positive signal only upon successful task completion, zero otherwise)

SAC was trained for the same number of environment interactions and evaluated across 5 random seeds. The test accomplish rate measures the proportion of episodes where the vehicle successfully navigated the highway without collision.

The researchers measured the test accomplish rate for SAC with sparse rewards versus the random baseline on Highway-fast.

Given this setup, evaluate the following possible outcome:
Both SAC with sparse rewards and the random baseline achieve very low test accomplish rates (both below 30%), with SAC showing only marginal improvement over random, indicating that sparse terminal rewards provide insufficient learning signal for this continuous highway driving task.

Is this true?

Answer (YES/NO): YES